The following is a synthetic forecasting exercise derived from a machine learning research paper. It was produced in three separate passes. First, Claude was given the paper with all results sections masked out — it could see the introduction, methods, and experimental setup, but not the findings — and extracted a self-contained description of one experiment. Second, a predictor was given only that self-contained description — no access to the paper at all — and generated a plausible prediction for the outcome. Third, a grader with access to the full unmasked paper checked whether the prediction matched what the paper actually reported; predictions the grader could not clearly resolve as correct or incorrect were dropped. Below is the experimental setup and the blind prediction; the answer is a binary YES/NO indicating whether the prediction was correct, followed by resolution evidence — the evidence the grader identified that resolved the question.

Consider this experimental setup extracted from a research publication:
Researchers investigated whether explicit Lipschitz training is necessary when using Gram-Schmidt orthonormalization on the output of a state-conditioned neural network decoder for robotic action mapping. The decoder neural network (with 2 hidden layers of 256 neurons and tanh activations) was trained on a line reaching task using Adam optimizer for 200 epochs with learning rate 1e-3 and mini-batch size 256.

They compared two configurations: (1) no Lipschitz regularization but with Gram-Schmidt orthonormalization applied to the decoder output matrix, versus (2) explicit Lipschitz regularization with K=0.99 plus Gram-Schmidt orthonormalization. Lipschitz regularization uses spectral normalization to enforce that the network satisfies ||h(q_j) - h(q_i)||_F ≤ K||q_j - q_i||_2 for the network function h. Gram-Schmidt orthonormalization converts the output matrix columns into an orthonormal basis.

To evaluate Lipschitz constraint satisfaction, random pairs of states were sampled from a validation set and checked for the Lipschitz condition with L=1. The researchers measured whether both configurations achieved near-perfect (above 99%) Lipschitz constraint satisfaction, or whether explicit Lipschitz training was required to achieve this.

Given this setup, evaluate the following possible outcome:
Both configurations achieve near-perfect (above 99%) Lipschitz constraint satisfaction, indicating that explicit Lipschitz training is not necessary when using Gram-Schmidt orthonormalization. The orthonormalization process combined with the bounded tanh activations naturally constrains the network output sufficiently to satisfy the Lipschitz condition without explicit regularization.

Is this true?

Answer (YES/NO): YES